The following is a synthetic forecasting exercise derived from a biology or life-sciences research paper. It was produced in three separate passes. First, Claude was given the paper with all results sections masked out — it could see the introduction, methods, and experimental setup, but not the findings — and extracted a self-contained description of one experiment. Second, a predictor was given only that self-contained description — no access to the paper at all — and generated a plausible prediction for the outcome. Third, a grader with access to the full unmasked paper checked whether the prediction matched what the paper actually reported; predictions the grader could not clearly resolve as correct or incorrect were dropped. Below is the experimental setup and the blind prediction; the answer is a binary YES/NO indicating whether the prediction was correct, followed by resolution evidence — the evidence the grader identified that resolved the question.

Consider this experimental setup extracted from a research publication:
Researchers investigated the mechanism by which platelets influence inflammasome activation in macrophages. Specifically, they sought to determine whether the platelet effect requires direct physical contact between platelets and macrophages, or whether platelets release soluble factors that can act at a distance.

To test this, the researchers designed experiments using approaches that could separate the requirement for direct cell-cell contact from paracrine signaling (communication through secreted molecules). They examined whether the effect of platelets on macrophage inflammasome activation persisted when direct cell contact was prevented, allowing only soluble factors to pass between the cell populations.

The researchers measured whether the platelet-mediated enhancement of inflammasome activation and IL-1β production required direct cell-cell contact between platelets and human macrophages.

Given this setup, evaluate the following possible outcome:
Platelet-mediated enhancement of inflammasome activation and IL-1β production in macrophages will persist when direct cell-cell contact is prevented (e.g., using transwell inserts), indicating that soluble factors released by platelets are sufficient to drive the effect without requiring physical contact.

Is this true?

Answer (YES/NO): YES